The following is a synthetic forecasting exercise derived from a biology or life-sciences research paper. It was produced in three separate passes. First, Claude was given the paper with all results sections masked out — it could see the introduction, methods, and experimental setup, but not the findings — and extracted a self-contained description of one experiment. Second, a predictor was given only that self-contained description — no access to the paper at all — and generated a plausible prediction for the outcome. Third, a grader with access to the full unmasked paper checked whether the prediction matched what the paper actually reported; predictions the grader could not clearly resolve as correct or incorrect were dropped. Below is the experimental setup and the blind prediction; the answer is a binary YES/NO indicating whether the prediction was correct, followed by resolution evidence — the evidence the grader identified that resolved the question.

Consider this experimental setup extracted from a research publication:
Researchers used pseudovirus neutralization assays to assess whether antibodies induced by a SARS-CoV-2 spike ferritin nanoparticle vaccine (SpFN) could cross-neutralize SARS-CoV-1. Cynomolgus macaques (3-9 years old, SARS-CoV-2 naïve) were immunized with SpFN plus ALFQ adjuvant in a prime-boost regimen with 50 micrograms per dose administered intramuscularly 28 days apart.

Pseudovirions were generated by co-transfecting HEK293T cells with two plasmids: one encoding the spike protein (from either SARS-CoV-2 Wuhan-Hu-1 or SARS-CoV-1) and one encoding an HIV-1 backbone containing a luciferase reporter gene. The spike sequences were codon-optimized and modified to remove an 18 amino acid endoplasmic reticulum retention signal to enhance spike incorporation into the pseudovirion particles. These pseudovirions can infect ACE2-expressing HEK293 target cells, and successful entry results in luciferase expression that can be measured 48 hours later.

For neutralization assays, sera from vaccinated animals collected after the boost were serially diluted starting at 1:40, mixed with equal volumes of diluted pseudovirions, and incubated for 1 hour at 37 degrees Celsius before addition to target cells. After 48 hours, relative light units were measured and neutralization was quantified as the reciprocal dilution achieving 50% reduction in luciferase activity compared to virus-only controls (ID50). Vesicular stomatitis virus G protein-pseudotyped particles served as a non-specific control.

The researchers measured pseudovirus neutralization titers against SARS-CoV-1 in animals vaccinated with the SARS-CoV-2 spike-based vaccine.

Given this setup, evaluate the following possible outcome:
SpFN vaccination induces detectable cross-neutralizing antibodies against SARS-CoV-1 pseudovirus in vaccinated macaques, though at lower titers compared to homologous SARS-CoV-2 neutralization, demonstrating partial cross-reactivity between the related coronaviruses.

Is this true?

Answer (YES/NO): YES